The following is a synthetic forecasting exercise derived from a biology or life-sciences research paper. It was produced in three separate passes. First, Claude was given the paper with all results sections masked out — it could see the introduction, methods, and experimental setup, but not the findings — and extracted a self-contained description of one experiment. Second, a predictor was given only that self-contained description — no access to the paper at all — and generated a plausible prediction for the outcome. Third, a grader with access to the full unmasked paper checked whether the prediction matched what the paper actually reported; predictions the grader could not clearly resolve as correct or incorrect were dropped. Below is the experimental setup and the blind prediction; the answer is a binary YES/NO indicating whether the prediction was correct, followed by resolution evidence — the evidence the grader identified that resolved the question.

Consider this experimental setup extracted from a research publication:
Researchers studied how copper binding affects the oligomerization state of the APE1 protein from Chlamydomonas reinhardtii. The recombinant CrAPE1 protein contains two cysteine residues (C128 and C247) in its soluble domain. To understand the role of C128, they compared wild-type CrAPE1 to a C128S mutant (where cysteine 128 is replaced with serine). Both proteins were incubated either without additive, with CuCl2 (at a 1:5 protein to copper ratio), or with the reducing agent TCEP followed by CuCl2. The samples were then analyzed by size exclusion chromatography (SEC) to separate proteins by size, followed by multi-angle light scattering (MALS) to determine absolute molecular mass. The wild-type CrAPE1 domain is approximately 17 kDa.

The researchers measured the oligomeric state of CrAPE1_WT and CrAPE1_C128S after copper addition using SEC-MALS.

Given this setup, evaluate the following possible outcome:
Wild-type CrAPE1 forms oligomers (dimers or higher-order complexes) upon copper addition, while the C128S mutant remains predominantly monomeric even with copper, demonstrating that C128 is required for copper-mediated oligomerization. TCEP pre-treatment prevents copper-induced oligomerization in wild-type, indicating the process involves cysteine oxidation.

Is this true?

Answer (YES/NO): NO